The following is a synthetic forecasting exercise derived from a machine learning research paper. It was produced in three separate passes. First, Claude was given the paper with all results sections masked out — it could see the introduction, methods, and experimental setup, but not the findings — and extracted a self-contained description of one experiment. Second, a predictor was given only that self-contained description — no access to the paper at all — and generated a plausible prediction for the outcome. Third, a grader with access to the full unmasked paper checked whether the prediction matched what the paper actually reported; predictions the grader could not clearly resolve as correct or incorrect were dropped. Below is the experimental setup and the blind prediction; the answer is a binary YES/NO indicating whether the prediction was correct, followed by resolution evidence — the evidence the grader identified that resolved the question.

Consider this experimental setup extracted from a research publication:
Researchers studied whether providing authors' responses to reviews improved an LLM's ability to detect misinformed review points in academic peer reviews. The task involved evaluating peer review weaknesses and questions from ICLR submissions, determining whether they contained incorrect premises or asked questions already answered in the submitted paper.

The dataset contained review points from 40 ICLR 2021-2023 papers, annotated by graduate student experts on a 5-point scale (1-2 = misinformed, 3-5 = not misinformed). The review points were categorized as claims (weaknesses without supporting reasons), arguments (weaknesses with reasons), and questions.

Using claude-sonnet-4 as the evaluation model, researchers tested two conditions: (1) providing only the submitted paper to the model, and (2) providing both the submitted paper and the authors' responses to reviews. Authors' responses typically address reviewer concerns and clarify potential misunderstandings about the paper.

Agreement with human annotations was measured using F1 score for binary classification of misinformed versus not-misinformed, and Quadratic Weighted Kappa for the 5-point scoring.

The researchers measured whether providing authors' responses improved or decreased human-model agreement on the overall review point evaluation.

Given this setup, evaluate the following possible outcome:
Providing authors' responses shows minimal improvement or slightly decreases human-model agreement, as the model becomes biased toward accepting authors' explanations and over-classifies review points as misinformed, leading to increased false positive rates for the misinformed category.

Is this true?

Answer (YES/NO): NO